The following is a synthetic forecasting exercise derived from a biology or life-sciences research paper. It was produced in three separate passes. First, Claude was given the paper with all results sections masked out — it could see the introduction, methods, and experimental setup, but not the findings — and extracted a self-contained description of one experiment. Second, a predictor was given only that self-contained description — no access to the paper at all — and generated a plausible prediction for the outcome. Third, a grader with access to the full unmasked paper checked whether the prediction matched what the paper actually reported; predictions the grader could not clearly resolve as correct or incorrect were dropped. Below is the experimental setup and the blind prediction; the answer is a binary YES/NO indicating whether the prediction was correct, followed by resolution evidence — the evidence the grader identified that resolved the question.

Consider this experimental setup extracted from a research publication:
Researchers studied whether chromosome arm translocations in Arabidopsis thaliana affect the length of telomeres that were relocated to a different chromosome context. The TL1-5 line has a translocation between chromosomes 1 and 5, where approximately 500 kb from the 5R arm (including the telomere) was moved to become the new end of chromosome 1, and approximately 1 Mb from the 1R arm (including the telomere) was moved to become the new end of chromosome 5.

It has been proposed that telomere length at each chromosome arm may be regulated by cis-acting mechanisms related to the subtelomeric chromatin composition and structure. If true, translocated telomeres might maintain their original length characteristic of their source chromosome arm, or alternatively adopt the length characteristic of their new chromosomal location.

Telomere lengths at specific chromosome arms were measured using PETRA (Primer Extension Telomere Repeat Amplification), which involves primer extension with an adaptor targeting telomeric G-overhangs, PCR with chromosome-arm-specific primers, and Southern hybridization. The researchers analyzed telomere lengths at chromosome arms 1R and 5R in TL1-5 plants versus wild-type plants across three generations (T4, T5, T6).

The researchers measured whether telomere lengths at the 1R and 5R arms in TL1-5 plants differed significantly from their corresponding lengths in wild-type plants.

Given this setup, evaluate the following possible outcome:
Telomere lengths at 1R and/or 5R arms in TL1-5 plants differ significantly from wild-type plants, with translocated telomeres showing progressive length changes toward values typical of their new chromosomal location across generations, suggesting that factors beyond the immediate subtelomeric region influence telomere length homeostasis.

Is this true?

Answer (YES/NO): NO